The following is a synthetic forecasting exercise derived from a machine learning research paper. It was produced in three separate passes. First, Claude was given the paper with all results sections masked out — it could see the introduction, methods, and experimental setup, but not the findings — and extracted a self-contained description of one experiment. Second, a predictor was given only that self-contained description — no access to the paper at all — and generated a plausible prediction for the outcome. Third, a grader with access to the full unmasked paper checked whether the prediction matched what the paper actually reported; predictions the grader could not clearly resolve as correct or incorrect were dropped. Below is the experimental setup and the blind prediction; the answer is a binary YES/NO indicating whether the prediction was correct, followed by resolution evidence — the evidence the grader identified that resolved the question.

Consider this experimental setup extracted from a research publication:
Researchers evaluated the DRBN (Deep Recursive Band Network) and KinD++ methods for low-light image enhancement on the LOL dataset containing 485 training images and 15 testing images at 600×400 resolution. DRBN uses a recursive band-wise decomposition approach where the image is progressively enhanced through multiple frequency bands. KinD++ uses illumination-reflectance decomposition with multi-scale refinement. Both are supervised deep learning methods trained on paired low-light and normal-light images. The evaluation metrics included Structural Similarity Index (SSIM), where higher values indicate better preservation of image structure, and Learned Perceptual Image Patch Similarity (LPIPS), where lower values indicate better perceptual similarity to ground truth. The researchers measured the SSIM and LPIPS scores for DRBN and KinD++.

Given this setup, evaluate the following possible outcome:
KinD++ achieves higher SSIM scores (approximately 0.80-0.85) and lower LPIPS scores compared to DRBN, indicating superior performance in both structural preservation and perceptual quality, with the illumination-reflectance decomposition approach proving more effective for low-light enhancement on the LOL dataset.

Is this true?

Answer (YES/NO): NO